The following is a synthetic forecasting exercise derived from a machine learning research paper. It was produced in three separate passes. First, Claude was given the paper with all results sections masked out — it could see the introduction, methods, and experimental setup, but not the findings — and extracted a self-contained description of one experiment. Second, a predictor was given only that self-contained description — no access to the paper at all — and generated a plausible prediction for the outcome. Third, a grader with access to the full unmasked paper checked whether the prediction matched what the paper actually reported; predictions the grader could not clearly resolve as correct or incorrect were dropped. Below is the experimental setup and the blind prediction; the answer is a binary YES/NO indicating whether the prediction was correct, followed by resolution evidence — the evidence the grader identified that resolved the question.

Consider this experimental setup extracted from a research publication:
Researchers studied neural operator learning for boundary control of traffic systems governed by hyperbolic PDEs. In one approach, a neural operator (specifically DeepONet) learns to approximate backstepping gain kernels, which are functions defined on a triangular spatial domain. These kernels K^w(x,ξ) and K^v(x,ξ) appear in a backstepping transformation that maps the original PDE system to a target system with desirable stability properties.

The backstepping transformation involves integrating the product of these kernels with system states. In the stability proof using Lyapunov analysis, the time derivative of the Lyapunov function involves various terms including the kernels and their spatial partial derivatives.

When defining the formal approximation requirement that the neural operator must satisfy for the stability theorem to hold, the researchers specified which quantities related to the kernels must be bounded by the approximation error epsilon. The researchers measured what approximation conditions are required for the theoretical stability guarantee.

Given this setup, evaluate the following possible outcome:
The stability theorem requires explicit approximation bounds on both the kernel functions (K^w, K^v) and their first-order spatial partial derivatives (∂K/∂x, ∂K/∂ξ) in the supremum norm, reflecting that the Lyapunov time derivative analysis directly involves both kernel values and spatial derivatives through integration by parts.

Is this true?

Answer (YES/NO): YES